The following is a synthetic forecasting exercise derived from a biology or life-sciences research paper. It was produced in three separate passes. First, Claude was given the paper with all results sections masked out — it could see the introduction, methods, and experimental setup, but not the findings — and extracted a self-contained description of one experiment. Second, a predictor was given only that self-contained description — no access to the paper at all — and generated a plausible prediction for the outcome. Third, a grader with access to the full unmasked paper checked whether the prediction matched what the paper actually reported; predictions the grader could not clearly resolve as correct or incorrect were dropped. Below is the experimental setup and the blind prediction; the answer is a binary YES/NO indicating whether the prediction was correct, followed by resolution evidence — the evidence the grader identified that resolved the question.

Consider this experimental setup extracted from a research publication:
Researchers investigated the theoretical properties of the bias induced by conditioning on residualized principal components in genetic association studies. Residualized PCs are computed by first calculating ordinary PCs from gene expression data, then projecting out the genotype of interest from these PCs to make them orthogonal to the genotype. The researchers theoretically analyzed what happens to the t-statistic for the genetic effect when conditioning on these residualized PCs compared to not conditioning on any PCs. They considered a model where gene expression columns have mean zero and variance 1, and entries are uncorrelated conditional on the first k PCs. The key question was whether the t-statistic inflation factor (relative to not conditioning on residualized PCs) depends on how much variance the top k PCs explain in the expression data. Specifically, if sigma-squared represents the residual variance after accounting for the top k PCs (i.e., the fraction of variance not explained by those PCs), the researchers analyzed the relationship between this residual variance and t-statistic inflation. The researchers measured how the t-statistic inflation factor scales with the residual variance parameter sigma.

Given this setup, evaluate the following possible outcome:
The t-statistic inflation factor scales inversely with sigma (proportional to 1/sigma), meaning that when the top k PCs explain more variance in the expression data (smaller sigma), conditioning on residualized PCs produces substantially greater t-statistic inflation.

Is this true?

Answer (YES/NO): YES